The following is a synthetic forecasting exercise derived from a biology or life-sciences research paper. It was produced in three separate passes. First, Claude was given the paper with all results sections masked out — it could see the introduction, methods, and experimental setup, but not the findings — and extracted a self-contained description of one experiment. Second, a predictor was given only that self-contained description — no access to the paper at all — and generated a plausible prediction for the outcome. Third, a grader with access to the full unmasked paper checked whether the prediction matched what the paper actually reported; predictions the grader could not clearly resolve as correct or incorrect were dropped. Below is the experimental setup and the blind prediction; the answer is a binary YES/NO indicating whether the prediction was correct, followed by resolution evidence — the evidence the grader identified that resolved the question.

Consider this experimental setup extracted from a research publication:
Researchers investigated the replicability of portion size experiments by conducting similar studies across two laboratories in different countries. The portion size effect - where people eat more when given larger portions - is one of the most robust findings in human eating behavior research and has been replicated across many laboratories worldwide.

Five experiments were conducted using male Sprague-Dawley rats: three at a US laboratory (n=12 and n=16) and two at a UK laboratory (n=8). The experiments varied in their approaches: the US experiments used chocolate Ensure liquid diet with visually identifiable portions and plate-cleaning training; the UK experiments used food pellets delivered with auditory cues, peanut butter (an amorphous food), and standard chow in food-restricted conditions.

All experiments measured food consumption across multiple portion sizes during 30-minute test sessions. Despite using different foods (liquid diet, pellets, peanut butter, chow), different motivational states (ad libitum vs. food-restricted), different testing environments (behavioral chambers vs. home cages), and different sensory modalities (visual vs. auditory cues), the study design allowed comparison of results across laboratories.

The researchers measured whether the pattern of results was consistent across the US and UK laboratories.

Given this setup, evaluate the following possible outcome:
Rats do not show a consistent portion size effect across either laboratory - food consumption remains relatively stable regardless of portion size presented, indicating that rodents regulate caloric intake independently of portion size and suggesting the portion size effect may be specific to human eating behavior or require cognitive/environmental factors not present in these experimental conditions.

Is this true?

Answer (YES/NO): YES